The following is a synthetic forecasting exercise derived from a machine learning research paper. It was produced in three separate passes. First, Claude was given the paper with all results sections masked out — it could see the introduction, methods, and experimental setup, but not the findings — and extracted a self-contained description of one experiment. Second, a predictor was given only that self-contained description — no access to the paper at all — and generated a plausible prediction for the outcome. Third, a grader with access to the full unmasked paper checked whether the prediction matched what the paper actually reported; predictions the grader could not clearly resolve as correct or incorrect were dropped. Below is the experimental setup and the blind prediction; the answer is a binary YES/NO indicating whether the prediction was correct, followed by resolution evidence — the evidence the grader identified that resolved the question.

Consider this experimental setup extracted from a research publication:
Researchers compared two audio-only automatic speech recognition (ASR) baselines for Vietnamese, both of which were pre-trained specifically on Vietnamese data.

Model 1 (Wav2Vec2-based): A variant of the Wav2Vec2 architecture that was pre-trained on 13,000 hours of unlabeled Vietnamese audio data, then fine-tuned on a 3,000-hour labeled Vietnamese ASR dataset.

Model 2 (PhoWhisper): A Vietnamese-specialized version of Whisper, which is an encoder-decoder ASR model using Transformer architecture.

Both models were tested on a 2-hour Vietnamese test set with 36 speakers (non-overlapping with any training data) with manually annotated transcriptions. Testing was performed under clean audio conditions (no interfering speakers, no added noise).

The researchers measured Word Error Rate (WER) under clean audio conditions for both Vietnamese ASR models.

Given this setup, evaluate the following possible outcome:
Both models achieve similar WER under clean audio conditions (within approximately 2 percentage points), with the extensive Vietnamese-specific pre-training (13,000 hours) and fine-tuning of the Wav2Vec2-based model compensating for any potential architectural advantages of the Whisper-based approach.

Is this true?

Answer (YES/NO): NO